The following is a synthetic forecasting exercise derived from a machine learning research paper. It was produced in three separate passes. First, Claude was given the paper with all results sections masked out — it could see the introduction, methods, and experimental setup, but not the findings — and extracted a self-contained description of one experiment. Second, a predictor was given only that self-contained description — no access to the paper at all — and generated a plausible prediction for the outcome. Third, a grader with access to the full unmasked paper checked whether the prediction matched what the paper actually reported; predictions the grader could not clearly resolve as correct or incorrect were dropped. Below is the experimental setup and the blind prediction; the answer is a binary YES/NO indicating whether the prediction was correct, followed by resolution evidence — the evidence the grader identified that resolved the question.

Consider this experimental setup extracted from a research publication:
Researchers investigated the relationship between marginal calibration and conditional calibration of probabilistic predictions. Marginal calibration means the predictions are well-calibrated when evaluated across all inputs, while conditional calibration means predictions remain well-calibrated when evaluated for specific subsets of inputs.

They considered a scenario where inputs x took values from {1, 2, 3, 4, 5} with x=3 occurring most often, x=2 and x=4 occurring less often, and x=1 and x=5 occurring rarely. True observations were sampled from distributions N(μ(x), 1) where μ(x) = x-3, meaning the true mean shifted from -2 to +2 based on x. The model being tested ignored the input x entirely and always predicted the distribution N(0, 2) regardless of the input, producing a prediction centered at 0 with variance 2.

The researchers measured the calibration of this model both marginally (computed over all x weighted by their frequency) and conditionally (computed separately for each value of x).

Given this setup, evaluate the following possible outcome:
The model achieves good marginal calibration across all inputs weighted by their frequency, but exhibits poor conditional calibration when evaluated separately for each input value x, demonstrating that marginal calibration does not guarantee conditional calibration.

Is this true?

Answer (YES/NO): NO